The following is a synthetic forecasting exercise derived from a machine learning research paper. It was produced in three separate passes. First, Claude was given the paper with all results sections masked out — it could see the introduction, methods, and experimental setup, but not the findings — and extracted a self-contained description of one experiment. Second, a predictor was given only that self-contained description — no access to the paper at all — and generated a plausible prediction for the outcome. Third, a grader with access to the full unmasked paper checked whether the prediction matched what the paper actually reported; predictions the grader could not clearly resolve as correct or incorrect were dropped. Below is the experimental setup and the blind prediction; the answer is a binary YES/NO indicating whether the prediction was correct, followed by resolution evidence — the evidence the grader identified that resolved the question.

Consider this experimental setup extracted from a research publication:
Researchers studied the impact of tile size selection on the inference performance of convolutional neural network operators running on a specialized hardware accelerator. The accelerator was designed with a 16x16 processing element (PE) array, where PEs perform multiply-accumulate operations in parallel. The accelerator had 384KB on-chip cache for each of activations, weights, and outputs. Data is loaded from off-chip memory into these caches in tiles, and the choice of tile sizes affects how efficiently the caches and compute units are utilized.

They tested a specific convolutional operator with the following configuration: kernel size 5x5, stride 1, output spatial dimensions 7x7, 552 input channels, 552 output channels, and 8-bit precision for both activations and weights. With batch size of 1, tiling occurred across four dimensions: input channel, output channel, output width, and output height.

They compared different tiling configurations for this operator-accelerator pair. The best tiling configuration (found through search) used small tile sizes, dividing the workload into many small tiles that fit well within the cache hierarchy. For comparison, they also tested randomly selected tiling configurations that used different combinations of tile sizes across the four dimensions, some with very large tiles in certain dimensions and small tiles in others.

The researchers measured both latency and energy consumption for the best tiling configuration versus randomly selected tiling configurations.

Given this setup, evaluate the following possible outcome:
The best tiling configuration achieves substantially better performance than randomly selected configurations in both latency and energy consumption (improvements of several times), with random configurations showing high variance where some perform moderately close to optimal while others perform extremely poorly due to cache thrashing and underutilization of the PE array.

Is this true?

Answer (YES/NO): YES